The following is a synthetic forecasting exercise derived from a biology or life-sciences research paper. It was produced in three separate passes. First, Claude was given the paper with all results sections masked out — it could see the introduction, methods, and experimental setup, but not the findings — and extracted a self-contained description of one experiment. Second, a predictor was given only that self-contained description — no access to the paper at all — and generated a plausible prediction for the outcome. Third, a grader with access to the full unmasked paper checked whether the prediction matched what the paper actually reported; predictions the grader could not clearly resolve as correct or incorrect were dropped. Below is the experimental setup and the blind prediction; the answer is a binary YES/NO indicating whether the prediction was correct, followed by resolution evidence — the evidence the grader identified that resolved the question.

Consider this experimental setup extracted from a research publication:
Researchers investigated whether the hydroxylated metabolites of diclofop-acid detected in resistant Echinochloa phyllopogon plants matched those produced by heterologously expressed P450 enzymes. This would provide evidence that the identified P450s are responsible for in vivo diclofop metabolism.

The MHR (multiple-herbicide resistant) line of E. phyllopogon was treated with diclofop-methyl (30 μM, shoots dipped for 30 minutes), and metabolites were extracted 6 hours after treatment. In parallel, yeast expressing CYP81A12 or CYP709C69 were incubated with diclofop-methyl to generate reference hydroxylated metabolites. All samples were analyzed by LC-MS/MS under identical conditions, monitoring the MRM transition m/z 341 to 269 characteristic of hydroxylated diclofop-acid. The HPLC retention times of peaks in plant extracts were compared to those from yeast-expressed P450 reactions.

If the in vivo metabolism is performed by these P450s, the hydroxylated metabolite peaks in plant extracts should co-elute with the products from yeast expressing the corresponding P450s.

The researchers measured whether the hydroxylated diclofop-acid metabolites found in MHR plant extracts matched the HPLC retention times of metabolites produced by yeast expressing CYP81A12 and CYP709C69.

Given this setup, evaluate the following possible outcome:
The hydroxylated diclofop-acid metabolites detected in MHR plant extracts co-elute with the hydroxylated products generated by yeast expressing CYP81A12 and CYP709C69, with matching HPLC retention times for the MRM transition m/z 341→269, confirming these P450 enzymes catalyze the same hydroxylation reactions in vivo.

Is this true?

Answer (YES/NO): YES